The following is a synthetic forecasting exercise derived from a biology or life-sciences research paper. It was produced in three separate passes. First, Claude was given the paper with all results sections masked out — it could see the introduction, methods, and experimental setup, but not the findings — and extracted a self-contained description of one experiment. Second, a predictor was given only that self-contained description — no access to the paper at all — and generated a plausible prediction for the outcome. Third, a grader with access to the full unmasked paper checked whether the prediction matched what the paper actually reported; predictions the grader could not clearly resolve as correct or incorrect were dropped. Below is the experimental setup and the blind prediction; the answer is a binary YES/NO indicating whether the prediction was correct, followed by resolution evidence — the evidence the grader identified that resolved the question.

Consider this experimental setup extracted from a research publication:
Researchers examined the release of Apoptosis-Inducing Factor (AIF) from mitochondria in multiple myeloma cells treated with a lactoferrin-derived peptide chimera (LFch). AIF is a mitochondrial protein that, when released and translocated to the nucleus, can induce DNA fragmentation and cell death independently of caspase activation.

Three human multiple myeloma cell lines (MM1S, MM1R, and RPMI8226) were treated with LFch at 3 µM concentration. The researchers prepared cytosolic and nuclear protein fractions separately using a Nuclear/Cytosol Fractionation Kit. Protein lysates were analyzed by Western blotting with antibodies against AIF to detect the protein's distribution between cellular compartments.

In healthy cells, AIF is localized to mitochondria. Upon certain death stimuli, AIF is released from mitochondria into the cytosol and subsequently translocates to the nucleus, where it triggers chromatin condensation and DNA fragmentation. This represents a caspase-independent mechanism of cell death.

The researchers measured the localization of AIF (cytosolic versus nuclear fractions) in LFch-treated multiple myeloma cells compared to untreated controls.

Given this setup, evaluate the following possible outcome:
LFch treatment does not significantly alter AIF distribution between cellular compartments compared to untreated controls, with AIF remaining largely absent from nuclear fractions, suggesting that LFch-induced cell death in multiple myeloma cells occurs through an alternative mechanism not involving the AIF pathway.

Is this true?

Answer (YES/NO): NO